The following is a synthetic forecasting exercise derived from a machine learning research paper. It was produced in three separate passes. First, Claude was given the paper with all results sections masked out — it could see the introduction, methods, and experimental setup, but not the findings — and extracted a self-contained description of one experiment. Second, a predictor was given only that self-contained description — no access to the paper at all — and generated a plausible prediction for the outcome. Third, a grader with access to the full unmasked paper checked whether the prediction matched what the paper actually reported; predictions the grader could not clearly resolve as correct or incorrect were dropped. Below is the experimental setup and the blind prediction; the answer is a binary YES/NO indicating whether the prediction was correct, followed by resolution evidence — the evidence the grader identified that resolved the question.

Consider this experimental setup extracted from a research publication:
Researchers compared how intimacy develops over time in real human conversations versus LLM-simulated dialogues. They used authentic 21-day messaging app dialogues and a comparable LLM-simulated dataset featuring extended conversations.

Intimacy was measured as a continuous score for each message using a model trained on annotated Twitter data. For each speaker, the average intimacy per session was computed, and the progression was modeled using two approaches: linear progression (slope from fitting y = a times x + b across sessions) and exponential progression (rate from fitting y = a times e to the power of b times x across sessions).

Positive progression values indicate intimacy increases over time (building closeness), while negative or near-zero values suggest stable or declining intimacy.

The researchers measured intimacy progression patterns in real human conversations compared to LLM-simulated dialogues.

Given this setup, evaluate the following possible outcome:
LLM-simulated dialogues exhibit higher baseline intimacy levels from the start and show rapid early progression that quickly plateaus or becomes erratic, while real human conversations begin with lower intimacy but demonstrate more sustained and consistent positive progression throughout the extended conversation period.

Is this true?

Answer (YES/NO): NO